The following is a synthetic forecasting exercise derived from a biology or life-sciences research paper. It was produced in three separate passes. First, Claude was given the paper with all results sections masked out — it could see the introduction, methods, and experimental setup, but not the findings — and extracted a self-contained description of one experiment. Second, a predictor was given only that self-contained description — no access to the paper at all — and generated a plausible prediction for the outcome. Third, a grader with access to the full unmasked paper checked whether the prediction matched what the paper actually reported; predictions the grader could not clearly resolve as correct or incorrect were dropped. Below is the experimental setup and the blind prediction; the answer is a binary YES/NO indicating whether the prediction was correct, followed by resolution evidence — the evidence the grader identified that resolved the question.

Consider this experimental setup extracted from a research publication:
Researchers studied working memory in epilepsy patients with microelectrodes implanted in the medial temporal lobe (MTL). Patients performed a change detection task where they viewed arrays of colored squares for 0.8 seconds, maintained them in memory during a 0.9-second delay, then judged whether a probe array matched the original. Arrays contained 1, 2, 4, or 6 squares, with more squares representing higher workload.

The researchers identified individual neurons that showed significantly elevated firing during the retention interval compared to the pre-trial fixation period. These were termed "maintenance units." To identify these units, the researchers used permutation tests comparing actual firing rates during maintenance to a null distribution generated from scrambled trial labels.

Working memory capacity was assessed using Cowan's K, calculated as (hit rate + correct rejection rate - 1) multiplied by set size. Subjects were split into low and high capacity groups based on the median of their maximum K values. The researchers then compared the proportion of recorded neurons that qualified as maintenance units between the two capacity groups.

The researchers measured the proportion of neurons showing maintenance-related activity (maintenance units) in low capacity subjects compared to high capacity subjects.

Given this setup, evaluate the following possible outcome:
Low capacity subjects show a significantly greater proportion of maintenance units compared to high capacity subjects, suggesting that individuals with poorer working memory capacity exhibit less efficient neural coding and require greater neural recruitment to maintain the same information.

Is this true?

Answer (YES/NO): YES